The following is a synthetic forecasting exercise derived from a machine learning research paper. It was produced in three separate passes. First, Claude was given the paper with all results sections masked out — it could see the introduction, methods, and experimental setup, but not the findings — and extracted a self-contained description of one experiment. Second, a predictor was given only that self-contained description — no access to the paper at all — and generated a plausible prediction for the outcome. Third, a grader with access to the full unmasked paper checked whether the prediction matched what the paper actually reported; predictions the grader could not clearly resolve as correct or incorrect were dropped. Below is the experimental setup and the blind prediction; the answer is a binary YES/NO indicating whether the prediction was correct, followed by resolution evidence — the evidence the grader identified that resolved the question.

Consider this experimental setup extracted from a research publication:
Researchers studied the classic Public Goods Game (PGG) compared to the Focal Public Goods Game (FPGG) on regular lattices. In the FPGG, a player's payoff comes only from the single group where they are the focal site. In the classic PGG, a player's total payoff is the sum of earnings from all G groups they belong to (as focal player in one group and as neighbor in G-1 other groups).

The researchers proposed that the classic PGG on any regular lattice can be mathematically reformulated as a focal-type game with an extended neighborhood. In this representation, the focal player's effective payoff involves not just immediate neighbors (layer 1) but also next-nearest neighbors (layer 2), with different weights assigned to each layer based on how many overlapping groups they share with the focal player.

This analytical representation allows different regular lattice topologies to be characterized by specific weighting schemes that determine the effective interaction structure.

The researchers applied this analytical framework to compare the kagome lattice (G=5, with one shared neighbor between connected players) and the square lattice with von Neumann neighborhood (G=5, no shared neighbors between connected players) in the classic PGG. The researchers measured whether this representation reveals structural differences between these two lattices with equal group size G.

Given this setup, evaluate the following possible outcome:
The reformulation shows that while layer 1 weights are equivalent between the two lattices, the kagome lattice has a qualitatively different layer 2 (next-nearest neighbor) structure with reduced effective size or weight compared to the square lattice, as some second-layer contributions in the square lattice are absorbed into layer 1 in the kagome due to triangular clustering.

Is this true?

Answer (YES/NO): NO